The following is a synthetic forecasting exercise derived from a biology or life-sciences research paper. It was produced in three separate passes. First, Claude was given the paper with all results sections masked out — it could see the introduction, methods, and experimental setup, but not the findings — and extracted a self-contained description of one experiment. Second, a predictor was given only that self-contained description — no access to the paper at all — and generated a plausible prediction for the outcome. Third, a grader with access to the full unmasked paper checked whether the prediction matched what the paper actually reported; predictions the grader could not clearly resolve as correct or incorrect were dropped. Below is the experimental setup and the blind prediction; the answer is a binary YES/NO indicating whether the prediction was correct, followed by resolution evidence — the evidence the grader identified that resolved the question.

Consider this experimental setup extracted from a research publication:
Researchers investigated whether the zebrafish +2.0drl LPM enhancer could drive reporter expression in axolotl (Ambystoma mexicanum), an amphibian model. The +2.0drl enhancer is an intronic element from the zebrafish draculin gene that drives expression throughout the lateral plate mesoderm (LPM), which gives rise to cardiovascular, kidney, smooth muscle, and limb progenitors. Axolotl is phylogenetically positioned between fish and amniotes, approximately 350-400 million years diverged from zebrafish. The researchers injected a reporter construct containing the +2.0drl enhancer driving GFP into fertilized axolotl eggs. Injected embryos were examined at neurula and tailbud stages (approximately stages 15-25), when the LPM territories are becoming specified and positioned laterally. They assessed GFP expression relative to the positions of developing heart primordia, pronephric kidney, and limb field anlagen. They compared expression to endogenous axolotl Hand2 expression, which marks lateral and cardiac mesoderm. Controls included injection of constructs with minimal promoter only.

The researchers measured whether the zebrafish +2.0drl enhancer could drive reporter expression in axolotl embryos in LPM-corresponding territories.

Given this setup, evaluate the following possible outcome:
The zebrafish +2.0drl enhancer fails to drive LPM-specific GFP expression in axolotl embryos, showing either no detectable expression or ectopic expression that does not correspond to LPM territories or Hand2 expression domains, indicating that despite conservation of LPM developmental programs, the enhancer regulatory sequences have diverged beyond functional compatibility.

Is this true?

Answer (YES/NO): NO